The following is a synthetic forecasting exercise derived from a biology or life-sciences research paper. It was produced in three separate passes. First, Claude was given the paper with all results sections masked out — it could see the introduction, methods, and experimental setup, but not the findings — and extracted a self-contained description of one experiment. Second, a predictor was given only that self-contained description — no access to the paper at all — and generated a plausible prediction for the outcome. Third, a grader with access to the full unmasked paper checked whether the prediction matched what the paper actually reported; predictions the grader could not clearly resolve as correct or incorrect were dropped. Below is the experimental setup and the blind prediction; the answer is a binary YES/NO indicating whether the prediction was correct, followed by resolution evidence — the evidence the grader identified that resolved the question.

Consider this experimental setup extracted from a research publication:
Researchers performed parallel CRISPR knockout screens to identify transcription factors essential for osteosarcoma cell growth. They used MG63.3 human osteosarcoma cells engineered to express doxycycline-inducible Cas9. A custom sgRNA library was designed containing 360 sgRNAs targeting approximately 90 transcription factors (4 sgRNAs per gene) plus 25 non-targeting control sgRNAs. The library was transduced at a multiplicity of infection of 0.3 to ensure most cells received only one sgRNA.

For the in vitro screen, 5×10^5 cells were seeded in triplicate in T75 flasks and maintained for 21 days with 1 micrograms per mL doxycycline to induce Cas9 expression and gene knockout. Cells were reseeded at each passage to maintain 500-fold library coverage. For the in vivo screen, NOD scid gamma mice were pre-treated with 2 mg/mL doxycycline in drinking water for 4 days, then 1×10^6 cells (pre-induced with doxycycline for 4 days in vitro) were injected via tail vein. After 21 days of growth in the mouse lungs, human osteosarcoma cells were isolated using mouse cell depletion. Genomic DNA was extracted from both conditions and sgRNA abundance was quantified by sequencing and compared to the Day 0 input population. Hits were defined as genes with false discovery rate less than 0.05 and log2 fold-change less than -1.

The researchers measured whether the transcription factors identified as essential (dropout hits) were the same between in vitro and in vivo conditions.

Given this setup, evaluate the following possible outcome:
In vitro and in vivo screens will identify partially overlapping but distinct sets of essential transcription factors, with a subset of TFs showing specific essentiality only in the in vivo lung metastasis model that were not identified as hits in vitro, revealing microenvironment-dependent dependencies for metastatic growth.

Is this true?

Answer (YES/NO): YES